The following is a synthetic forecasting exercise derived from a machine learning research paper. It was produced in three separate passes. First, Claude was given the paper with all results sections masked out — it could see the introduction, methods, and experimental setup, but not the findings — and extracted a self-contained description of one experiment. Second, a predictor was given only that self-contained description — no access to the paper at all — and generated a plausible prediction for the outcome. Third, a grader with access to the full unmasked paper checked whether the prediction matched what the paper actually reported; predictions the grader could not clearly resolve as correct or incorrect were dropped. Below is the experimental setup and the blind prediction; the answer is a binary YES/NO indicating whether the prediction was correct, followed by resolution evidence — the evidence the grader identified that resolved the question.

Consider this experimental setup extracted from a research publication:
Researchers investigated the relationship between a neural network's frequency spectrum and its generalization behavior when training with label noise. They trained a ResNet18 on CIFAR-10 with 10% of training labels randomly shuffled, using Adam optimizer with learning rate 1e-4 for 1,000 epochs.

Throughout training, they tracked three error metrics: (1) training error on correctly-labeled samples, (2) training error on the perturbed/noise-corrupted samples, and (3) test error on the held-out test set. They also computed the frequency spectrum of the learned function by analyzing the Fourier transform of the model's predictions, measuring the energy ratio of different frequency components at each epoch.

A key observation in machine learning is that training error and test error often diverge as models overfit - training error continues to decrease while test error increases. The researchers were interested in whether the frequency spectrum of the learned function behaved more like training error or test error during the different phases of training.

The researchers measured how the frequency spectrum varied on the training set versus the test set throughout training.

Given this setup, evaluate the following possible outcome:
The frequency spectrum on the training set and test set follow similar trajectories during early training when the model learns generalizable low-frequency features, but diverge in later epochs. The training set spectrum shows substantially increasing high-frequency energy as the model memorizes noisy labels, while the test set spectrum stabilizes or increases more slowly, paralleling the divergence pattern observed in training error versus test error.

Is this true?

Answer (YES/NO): NO